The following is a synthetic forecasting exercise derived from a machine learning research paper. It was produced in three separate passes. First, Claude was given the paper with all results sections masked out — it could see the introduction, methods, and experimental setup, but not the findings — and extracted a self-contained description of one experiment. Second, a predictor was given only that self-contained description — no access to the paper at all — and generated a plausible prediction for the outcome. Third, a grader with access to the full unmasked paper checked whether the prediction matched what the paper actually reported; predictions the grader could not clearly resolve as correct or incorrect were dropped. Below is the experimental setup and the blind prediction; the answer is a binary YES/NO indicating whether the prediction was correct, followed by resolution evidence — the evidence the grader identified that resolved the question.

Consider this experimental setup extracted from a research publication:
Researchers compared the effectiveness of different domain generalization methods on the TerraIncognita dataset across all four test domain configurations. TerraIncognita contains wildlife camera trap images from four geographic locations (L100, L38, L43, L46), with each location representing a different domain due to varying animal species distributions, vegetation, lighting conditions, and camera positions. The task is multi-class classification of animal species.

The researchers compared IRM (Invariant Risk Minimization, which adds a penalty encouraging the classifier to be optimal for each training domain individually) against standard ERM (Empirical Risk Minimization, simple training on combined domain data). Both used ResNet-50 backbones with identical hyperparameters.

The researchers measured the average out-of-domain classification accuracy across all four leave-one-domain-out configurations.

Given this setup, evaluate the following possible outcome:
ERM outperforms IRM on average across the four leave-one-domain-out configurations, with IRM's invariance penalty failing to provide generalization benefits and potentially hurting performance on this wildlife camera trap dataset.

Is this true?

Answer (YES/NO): NO